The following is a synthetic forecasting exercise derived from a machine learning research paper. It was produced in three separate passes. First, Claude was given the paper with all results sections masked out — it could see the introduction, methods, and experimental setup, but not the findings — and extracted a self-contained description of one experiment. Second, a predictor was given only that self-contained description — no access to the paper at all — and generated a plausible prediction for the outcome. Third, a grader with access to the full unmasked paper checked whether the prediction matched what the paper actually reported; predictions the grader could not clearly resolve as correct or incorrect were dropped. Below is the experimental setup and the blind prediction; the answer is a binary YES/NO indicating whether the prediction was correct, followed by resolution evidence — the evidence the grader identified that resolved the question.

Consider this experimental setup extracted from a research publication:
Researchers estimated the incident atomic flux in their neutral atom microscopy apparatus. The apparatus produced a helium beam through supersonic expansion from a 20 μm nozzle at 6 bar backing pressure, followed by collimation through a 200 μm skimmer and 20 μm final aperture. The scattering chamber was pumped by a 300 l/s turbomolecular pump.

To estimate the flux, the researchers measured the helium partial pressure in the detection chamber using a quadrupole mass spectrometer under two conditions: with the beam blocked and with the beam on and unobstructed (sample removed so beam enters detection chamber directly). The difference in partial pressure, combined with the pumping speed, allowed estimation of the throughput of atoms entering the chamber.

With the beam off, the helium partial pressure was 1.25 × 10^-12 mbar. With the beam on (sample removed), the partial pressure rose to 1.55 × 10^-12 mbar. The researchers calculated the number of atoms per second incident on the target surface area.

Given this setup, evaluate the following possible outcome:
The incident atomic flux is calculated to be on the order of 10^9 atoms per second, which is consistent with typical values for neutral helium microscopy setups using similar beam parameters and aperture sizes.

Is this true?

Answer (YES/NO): YES